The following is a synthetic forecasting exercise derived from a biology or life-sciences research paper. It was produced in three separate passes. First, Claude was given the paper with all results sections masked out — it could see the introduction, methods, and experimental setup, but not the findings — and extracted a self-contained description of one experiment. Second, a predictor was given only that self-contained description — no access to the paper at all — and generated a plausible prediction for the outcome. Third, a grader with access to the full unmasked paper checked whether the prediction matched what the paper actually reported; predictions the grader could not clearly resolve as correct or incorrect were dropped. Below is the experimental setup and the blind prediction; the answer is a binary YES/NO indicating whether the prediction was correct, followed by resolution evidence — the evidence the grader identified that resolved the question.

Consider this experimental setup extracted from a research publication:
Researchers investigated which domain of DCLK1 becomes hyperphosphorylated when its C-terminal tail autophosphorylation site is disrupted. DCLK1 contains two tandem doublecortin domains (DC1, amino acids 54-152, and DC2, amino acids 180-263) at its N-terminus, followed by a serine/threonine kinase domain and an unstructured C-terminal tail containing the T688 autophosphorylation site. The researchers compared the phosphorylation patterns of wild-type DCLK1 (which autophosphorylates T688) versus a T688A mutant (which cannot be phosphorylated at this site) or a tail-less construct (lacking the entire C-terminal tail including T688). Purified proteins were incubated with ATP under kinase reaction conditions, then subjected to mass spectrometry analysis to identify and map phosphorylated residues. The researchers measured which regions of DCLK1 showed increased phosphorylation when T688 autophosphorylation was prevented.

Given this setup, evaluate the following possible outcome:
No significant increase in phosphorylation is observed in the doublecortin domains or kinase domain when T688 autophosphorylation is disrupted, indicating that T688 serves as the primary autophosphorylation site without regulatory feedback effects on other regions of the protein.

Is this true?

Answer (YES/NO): NO